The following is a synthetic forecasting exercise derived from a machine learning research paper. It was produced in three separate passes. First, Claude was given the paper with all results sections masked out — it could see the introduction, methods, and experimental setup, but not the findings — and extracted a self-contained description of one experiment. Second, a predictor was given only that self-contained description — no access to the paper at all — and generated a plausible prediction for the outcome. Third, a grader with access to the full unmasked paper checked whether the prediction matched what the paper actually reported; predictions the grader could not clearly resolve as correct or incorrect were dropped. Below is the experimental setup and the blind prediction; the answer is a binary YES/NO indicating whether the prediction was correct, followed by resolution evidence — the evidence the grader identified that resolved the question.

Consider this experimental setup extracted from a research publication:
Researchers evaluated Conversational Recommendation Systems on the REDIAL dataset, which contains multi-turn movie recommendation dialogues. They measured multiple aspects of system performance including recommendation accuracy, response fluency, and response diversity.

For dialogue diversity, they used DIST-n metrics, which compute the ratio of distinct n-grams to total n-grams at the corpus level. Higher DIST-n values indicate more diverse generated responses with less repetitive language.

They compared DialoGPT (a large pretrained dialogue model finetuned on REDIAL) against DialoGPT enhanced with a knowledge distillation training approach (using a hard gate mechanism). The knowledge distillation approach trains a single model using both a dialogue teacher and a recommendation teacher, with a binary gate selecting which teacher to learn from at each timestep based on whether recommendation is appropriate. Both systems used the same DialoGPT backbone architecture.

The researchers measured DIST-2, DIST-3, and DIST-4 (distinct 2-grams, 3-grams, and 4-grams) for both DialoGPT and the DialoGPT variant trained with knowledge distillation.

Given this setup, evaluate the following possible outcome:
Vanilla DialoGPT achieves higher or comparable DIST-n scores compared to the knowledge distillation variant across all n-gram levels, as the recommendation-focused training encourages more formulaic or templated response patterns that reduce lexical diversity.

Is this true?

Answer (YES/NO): YES